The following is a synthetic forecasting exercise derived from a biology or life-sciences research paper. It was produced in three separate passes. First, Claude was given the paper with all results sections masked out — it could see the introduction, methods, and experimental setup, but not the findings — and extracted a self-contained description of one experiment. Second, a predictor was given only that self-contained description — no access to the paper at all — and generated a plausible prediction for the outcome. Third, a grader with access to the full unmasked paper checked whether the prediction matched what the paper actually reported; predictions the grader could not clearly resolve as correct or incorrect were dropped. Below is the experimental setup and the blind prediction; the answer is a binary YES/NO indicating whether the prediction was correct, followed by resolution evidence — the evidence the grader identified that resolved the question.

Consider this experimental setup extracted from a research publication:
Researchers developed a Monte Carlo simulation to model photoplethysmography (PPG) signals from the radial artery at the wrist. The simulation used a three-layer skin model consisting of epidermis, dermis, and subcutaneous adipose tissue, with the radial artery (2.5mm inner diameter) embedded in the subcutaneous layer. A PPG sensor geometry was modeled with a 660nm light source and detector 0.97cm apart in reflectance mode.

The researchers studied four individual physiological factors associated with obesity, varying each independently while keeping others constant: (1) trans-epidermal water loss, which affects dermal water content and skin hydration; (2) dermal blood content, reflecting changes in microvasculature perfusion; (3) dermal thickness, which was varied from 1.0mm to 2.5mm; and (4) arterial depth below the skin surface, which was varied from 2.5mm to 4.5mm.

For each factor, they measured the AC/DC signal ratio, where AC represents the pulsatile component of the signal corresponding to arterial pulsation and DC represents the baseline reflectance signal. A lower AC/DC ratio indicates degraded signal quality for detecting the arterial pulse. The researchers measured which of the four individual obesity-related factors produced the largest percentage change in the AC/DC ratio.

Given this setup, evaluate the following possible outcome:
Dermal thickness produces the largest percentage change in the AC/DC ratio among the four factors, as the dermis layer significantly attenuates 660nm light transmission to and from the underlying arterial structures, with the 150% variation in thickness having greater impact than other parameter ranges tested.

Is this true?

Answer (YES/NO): YES